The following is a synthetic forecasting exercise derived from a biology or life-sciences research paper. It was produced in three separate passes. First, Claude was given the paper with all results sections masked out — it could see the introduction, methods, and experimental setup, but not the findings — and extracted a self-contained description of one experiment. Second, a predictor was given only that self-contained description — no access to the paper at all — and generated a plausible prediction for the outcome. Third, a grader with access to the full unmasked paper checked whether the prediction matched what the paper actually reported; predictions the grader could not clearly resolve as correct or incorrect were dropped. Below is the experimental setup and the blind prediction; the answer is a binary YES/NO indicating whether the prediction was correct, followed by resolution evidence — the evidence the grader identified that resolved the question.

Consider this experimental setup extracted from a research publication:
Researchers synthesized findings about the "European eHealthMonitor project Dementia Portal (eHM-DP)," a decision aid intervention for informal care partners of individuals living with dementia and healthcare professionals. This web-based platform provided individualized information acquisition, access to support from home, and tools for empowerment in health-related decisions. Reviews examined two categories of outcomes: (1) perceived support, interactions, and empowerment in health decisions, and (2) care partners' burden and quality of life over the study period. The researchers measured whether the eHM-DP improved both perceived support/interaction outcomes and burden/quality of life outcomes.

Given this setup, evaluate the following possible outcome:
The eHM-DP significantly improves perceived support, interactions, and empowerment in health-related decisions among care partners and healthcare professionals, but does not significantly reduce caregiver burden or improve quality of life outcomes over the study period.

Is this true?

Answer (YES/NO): YES